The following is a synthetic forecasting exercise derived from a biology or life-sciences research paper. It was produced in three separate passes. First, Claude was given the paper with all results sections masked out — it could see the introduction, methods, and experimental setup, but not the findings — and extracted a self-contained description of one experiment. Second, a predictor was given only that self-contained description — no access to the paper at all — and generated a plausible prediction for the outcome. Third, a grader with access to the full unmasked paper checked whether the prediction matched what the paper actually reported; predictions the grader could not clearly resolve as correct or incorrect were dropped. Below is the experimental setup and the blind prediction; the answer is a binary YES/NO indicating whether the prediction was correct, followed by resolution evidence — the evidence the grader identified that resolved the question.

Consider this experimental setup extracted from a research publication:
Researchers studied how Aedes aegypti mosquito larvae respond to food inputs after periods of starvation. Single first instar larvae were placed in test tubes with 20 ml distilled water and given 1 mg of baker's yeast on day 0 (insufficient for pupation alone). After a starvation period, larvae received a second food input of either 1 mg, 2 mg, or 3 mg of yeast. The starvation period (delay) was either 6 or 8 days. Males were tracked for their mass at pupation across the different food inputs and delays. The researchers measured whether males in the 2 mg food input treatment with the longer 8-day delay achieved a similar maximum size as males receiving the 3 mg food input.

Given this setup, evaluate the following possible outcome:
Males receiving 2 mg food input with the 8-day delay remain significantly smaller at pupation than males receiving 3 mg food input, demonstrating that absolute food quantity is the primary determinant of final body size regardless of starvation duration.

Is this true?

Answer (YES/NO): NO